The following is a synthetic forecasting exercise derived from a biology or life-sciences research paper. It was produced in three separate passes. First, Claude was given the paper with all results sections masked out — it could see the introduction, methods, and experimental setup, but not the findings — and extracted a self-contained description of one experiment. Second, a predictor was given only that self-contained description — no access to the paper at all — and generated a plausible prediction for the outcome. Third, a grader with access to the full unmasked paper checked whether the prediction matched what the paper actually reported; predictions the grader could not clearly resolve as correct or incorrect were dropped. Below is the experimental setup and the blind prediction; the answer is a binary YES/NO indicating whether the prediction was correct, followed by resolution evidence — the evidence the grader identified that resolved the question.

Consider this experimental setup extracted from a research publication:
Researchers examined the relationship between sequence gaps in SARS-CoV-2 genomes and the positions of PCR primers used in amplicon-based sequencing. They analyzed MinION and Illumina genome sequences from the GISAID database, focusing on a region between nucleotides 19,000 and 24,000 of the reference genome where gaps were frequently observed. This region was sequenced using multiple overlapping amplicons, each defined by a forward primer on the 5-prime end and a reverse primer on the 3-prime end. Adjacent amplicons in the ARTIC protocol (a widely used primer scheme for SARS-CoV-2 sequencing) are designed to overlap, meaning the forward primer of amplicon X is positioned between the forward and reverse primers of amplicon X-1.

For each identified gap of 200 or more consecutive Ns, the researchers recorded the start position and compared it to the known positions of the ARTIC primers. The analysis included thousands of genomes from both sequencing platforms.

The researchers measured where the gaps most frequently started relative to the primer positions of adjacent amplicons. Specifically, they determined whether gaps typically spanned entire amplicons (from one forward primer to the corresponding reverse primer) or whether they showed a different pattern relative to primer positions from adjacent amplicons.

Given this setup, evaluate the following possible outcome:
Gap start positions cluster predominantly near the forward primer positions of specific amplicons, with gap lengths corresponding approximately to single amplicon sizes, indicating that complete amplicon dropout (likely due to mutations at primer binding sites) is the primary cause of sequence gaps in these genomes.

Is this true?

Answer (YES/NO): NO